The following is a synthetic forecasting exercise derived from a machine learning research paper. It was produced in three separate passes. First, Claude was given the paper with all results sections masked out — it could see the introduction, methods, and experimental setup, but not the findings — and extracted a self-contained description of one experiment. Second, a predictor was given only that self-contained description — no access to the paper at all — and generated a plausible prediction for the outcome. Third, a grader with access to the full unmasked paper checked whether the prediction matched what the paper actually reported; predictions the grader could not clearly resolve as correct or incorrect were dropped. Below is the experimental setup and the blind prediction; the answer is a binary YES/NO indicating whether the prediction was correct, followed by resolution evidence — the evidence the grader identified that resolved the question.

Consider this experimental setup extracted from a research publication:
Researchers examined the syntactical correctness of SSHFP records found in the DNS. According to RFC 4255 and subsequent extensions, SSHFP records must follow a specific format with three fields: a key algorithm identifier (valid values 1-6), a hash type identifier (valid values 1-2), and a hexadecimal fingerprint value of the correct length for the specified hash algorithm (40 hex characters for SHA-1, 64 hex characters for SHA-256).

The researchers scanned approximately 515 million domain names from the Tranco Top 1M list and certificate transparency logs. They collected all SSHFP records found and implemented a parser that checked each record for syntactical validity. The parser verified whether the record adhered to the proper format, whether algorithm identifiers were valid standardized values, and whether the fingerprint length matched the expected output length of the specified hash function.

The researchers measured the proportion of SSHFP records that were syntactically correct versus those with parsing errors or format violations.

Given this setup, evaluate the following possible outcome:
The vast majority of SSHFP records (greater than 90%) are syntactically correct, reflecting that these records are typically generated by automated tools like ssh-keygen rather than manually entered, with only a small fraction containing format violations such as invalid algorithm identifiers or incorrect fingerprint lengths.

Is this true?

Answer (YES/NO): YES